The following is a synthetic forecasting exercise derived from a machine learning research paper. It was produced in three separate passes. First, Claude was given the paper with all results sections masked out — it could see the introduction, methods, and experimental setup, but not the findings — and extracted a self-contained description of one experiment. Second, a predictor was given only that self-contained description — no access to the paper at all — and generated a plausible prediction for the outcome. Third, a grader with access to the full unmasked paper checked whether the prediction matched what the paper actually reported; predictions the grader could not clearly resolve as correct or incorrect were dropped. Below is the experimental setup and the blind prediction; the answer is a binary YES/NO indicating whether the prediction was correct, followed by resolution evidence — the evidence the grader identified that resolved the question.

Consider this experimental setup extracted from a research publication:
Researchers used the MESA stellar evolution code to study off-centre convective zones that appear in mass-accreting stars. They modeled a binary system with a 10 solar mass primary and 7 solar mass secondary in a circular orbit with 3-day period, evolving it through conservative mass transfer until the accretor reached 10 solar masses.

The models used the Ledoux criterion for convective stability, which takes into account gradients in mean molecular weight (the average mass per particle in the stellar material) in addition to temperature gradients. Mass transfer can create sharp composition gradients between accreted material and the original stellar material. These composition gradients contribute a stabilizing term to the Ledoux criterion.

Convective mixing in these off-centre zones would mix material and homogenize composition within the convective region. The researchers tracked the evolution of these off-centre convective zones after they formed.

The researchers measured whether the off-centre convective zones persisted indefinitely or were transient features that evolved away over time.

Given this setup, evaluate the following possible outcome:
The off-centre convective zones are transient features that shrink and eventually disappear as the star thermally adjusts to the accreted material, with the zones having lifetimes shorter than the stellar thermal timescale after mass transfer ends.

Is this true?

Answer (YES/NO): NO